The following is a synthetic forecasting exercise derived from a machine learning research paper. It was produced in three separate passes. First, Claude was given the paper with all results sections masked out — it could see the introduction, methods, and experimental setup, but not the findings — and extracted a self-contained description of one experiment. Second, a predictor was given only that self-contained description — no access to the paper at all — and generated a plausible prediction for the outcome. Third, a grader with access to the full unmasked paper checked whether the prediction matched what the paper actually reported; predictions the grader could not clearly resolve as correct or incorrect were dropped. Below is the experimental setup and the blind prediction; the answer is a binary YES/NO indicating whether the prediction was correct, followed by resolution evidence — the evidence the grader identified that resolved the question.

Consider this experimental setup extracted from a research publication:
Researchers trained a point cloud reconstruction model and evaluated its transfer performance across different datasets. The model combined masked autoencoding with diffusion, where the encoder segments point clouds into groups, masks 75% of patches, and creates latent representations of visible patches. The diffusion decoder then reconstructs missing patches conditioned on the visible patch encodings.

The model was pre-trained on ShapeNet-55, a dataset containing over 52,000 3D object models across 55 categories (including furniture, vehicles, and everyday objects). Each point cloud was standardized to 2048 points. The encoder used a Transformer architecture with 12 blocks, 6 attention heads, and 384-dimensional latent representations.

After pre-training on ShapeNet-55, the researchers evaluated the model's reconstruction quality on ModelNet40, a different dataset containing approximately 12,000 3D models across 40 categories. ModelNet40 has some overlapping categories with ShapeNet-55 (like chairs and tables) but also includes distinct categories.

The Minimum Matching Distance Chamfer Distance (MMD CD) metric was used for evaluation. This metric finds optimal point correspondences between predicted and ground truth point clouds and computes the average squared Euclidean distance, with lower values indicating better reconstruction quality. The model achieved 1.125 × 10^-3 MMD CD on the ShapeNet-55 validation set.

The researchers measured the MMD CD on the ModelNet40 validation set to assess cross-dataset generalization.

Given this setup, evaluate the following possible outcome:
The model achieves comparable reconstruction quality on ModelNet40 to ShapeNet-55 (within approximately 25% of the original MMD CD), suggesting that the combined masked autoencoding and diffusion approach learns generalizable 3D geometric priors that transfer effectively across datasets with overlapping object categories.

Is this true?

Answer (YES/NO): YES